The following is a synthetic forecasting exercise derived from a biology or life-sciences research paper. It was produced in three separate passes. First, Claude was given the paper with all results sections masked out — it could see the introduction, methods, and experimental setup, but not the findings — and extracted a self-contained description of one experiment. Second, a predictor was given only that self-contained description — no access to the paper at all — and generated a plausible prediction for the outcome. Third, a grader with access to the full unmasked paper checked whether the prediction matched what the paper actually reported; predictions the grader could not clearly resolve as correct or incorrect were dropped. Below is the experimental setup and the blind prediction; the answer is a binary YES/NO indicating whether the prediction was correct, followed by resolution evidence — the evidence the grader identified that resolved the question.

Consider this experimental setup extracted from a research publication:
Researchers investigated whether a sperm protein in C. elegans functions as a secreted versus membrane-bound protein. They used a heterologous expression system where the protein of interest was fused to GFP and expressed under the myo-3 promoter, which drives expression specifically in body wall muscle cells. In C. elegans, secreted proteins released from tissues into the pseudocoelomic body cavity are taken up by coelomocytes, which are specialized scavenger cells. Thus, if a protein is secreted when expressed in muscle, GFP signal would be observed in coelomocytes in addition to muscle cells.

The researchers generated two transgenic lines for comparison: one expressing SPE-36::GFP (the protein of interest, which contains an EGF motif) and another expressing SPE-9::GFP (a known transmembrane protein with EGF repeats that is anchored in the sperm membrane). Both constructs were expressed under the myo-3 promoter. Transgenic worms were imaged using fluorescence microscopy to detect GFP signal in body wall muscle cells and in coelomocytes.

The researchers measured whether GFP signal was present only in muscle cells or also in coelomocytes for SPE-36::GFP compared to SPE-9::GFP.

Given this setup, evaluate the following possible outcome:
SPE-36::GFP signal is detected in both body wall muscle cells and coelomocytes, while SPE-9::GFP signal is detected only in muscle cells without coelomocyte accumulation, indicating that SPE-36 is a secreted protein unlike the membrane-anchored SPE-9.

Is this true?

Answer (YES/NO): YES